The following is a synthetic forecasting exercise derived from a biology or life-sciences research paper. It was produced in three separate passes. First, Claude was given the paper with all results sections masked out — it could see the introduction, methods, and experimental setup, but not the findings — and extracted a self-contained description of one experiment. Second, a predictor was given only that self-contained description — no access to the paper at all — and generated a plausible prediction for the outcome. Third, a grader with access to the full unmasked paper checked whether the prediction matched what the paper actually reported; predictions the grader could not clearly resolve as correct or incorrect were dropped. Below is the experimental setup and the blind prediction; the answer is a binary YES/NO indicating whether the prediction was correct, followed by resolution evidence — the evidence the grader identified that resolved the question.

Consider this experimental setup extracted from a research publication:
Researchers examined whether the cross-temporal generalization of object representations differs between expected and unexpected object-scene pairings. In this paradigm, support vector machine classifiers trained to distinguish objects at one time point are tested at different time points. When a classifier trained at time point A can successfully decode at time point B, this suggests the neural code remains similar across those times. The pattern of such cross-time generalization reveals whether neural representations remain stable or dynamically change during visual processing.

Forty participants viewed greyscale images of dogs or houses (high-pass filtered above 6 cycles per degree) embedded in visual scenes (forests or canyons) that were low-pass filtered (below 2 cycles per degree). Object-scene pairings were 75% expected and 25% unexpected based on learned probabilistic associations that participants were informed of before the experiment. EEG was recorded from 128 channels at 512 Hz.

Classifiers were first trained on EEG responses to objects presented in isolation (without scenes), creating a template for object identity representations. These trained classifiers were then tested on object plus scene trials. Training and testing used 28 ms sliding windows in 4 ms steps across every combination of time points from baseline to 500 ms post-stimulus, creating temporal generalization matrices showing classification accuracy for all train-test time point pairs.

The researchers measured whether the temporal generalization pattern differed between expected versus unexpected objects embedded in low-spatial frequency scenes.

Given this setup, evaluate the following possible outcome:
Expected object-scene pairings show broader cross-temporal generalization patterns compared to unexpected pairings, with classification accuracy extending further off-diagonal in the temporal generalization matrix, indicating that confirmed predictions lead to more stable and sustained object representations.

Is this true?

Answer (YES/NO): NO